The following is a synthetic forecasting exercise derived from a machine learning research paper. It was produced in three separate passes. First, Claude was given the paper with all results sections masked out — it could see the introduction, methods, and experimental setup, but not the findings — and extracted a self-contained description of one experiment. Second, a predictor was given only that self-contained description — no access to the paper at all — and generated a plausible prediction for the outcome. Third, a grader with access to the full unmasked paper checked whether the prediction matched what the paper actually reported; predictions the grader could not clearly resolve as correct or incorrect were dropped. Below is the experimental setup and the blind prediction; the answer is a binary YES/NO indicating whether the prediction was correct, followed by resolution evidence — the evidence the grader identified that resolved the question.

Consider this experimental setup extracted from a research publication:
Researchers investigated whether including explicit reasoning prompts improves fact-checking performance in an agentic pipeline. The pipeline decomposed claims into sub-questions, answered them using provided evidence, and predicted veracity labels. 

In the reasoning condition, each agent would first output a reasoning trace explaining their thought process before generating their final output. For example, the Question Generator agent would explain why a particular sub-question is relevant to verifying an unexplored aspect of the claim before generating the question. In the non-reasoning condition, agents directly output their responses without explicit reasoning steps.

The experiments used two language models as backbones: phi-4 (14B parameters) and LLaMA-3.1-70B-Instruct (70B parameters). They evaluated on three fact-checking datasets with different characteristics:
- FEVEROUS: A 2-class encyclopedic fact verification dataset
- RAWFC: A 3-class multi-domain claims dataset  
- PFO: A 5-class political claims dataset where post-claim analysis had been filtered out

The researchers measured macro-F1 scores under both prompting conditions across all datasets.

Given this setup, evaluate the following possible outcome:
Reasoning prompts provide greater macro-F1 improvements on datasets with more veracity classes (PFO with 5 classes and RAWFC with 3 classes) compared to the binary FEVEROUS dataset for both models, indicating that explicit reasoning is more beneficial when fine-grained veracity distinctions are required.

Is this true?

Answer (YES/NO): NO